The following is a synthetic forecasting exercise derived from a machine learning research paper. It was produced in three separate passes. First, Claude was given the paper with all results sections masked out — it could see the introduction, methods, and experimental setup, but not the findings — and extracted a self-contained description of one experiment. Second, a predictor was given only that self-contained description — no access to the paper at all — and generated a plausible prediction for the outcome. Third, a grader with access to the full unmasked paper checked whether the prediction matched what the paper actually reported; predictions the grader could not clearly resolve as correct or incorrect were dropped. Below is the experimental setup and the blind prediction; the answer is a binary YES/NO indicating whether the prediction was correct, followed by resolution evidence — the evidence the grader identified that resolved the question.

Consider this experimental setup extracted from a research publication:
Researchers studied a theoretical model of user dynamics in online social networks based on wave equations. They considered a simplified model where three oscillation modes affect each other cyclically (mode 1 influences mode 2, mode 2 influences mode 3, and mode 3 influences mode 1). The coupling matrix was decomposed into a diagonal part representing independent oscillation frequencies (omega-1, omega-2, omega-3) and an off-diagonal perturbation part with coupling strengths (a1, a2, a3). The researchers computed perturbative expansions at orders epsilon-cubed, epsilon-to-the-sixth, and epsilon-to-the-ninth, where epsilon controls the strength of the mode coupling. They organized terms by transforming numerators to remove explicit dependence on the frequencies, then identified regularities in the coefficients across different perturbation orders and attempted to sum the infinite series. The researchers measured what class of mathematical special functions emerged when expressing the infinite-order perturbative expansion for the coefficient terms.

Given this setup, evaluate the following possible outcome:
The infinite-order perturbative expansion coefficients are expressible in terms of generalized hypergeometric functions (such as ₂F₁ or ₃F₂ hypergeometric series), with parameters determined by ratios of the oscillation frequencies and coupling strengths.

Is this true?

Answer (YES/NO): YES